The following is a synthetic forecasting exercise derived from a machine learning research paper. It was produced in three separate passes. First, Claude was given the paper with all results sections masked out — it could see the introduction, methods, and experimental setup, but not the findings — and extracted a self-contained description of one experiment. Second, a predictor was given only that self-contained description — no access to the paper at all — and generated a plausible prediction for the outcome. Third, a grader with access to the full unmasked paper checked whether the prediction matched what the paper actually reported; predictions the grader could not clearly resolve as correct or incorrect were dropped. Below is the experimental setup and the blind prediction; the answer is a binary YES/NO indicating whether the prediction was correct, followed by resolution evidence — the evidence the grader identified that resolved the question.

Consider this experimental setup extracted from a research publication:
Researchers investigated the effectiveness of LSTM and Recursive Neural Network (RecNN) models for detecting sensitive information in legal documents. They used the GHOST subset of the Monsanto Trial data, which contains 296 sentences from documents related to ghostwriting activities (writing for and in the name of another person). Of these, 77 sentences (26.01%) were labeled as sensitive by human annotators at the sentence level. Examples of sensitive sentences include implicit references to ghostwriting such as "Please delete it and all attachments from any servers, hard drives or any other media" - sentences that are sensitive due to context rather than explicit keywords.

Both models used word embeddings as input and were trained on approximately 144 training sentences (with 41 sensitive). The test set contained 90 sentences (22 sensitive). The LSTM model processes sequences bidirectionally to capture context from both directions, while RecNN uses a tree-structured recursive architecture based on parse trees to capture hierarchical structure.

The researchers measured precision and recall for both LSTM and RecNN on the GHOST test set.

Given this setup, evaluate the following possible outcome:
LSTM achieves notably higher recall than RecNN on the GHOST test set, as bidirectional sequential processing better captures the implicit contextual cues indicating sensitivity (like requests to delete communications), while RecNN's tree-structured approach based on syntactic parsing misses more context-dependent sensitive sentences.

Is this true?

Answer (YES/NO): NO